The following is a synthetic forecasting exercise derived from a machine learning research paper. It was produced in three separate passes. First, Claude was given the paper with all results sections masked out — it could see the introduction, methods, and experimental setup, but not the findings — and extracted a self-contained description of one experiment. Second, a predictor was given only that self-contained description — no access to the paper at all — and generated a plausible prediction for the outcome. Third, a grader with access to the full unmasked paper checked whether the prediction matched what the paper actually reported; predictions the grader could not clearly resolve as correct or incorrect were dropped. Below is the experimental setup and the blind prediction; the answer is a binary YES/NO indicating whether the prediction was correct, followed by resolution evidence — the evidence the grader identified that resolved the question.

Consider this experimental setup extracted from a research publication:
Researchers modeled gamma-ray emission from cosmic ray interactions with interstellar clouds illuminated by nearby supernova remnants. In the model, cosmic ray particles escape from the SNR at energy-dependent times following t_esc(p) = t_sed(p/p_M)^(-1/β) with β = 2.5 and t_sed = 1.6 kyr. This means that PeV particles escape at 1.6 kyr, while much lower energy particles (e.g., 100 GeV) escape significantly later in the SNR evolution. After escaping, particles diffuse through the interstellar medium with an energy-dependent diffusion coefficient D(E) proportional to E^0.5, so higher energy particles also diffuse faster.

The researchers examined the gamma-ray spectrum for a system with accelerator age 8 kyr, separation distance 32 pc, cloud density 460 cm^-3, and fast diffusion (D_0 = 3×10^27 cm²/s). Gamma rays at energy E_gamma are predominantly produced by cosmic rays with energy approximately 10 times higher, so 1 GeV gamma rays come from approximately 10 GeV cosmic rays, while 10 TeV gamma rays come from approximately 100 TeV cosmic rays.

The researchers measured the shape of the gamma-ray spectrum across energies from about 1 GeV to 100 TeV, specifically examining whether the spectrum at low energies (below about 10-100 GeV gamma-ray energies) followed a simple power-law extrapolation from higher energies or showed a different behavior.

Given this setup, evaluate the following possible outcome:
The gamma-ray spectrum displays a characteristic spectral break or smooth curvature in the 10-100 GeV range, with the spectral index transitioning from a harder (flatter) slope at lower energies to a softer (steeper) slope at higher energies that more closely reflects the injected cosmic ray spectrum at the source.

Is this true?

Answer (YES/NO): YES